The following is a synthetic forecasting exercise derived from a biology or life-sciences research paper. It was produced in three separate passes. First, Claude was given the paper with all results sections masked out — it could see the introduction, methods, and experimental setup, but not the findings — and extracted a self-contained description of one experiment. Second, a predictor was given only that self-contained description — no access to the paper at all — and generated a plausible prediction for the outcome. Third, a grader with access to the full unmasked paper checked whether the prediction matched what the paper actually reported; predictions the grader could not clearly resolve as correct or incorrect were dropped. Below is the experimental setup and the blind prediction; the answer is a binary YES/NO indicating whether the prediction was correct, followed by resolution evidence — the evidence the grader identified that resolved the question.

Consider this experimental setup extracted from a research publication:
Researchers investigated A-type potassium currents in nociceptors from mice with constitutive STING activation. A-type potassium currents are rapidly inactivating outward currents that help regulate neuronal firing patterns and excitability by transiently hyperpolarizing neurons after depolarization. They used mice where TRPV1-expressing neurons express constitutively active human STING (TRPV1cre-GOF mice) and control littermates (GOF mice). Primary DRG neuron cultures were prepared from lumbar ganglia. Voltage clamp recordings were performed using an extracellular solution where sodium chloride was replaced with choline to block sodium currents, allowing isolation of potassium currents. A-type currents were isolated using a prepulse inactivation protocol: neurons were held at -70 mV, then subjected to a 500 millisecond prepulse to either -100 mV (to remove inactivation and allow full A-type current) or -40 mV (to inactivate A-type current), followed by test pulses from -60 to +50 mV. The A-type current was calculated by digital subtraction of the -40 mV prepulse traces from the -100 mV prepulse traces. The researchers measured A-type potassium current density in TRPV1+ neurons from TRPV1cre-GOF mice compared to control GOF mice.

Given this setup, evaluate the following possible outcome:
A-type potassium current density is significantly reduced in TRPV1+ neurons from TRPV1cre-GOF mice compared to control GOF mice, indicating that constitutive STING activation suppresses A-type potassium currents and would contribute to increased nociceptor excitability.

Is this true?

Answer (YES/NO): NO